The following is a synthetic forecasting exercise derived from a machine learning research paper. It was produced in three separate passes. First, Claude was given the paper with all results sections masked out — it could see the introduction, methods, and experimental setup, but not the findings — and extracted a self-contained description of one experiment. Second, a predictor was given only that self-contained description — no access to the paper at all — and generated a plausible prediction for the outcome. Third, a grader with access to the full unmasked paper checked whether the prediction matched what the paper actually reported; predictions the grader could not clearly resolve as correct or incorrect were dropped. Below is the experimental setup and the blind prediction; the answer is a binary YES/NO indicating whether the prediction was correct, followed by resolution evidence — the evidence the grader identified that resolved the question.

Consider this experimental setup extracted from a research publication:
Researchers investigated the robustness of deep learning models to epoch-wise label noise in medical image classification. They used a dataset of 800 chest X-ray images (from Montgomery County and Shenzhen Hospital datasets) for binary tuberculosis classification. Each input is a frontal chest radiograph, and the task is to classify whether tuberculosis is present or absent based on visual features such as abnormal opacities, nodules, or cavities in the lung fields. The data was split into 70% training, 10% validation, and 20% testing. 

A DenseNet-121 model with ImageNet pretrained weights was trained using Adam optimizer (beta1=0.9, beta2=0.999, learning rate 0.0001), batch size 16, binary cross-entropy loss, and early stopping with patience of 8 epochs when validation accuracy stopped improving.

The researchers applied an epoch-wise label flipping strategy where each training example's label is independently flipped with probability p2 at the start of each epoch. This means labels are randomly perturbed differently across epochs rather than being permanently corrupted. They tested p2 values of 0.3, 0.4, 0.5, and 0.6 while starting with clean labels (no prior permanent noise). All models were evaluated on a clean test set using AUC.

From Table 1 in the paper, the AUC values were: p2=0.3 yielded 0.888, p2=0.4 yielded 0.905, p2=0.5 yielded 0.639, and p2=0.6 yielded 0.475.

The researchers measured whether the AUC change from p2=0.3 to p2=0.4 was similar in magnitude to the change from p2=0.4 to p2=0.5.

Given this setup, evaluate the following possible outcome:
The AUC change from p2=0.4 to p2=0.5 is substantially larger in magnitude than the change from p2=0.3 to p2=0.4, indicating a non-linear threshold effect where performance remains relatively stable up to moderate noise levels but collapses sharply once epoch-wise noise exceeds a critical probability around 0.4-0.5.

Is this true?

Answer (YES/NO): YES